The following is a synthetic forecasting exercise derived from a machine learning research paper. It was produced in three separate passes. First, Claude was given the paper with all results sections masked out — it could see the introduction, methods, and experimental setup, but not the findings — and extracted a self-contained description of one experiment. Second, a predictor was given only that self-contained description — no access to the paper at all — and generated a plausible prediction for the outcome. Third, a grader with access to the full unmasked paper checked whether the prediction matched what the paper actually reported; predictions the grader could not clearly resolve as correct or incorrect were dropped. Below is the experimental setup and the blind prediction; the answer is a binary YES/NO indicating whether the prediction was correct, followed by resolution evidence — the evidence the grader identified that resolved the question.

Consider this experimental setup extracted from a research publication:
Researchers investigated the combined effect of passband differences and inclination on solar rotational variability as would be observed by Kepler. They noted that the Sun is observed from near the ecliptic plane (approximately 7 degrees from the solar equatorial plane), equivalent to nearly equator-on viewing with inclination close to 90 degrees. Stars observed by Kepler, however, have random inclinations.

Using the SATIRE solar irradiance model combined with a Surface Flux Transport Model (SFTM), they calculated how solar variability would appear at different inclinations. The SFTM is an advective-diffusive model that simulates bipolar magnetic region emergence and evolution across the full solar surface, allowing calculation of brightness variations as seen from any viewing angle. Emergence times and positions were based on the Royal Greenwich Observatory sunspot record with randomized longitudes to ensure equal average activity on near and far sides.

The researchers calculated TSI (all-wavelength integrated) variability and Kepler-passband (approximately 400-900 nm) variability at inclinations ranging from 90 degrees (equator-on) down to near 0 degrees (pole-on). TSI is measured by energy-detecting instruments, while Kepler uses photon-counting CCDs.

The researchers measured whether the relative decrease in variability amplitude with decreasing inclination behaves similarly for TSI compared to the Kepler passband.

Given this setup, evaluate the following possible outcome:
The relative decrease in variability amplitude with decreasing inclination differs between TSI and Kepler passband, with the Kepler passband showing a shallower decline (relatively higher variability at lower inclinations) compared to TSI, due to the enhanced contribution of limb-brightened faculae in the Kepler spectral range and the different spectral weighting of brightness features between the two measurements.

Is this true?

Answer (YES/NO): NO